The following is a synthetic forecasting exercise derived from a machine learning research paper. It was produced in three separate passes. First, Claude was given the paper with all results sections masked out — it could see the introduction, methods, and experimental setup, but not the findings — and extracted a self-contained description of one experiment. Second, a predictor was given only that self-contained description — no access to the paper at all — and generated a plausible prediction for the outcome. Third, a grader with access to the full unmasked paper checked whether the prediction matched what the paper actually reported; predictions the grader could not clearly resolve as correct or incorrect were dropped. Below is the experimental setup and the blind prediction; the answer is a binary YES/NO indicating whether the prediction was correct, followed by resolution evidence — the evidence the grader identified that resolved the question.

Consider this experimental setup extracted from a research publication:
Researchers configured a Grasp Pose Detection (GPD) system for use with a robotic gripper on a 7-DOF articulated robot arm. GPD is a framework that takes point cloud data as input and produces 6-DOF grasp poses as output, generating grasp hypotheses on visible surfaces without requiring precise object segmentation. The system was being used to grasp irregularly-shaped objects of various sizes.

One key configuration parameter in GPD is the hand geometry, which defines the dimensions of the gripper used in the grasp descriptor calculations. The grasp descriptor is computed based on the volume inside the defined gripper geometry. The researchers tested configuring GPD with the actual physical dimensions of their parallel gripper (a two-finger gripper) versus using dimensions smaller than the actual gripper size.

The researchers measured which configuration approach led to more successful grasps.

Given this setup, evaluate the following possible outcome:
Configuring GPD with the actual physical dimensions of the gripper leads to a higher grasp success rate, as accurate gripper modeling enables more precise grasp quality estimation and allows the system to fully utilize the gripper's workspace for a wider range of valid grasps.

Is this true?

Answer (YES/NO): NO